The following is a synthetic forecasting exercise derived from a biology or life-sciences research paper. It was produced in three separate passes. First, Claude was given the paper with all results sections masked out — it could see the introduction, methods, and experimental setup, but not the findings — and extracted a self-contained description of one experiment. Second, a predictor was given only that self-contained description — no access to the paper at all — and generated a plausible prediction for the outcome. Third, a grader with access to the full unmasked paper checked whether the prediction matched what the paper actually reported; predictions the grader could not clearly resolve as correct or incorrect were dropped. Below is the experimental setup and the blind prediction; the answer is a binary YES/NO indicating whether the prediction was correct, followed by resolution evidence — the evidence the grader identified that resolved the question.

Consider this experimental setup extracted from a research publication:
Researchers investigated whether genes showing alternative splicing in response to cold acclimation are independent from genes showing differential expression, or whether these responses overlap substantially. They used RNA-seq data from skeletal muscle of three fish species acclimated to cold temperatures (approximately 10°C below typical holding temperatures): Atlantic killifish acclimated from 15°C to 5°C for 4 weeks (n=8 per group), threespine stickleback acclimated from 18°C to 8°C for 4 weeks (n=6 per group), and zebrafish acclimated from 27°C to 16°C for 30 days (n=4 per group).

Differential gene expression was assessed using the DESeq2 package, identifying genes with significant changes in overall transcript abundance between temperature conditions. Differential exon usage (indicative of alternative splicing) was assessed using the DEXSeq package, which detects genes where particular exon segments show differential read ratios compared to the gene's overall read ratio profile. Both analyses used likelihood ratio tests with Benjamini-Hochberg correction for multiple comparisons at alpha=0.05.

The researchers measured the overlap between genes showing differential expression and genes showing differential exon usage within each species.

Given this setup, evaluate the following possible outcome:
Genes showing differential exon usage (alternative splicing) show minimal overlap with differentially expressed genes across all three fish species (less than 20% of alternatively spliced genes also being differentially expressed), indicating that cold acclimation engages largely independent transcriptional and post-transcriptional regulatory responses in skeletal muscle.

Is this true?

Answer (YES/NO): NO